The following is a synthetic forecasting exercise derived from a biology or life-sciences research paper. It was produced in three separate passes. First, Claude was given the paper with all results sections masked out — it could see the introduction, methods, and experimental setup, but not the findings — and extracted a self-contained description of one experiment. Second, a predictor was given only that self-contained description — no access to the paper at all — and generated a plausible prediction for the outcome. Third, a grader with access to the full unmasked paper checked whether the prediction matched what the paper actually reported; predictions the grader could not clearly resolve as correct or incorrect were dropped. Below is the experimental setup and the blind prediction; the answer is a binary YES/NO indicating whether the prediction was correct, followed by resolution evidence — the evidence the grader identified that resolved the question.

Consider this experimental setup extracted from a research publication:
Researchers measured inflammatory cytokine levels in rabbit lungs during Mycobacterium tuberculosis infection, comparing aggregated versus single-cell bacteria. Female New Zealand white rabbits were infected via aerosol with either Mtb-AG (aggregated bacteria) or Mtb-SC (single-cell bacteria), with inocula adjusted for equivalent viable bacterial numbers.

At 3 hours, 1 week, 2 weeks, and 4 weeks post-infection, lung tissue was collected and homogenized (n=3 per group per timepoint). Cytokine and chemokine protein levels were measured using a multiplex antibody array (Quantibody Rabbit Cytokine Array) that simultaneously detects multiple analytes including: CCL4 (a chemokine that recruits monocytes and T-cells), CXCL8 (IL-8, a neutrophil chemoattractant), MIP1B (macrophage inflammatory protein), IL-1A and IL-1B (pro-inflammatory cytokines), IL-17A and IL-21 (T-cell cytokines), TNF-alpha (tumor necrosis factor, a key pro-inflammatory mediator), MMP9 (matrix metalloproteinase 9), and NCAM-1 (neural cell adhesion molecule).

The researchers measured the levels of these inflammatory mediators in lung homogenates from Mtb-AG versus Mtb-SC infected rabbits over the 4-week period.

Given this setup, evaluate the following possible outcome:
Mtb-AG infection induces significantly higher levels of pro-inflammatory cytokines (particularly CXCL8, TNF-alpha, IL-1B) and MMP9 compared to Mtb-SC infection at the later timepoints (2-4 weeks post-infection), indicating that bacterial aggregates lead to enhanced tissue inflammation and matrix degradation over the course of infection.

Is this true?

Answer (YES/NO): NO